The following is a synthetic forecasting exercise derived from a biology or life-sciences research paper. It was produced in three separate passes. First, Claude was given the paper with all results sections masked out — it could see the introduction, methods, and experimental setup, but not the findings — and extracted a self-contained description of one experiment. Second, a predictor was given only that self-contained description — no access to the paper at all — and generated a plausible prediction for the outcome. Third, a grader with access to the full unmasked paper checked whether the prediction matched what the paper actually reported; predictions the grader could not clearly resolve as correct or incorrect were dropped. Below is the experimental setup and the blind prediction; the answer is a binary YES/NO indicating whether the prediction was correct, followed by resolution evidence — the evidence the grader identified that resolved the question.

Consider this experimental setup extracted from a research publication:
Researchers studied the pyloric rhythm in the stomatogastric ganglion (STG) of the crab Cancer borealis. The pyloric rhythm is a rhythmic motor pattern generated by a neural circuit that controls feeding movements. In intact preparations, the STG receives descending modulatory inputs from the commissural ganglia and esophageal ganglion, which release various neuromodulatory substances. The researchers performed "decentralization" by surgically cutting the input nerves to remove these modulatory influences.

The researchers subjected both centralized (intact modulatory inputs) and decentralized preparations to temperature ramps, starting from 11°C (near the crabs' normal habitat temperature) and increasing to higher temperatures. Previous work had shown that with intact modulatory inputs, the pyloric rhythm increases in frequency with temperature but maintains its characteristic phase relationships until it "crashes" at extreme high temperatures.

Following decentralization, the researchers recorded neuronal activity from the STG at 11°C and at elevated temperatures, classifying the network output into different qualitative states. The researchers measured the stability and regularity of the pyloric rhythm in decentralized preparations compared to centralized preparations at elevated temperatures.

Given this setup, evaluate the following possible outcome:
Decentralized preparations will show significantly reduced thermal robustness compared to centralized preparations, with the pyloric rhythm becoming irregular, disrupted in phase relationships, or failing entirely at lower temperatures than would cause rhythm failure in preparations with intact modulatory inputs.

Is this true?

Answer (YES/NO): YES